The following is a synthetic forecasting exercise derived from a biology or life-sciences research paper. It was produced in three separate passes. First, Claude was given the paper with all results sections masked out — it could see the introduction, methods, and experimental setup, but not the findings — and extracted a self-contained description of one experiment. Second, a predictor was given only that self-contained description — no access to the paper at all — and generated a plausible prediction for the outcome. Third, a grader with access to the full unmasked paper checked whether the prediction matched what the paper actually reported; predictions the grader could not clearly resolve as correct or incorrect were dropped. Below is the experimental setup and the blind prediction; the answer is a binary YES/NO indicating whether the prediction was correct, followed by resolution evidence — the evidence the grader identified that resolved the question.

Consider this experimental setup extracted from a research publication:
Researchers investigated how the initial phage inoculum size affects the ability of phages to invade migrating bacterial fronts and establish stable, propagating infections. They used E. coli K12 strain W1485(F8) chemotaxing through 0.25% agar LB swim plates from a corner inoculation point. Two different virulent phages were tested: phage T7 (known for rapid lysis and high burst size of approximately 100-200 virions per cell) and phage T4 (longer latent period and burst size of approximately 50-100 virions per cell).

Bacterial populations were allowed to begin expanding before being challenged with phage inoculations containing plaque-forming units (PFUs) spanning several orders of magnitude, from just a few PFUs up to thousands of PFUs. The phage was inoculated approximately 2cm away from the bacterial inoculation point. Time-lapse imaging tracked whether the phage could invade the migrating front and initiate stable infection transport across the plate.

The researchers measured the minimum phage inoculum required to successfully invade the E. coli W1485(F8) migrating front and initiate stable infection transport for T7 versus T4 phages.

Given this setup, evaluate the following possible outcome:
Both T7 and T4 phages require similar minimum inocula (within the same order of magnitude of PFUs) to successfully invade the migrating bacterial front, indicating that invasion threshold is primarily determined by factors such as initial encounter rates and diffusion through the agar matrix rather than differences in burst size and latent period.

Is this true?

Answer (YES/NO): NO